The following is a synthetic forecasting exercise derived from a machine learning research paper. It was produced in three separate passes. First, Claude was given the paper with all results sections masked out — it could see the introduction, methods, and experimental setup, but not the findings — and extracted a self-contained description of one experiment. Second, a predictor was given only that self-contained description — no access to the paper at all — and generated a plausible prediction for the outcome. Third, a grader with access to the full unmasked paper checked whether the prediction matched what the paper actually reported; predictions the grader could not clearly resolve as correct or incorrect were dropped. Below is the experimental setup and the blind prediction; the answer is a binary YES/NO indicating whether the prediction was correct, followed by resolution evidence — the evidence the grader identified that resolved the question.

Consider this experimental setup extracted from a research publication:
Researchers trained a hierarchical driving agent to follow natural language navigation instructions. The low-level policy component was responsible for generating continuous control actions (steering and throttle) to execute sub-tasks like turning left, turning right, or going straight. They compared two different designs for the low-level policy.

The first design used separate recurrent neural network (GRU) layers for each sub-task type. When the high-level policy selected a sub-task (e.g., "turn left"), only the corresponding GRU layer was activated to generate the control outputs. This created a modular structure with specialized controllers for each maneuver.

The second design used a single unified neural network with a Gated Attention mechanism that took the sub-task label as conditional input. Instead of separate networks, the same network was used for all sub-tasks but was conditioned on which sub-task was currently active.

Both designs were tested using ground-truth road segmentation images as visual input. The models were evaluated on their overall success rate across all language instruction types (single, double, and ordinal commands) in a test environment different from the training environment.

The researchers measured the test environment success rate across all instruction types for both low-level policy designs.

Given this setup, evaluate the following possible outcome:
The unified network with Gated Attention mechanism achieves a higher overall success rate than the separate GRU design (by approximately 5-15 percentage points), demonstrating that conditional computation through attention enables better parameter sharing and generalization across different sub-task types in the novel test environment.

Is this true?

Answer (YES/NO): NO